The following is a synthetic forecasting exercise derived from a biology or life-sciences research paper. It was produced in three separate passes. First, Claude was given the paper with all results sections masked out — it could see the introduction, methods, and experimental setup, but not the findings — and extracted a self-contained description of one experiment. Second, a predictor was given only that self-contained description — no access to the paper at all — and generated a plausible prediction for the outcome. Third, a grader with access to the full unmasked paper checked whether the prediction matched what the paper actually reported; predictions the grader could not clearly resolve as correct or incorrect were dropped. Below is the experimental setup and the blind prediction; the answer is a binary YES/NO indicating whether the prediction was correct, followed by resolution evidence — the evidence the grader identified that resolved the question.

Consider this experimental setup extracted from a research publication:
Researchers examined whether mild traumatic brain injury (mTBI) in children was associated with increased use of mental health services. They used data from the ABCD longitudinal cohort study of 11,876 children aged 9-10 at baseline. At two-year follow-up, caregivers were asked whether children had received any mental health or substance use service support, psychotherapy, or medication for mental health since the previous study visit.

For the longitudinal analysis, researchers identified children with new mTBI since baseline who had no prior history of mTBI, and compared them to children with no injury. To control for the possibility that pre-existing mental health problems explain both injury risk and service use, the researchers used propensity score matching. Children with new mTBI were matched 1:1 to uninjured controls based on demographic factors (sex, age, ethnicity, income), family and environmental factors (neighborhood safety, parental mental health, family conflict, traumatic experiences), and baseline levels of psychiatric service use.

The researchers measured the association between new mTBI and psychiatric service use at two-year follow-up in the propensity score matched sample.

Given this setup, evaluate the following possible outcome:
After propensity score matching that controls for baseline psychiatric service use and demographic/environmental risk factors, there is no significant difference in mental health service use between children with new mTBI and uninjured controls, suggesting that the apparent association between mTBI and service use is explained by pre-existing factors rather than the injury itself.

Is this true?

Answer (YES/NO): NO